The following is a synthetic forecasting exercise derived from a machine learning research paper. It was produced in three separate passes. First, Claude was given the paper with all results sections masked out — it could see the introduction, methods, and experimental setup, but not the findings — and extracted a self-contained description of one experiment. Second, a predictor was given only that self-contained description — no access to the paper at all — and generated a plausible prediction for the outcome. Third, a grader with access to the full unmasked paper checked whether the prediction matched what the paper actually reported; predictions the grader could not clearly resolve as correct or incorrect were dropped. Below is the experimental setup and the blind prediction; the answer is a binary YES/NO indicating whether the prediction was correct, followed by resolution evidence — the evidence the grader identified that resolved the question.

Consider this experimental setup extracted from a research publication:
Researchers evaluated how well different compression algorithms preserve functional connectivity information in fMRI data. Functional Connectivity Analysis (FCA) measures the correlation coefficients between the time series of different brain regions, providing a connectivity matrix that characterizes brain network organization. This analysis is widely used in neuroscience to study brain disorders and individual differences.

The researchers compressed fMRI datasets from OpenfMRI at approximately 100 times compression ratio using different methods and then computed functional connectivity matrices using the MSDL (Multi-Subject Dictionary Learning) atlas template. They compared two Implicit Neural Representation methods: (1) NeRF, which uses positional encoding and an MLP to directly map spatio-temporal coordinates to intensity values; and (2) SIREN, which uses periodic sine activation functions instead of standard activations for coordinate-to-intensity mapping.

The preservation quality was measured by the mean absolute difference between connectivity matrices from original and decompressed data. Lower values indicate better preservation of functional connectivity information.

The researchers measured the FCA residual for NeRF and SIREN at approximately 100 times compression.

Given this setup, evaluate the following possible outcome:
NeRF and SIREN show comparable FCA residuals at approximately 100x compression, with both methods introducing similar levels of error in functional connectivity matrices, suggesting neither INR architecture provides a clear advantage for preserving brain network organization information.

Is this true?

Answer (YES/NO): NO